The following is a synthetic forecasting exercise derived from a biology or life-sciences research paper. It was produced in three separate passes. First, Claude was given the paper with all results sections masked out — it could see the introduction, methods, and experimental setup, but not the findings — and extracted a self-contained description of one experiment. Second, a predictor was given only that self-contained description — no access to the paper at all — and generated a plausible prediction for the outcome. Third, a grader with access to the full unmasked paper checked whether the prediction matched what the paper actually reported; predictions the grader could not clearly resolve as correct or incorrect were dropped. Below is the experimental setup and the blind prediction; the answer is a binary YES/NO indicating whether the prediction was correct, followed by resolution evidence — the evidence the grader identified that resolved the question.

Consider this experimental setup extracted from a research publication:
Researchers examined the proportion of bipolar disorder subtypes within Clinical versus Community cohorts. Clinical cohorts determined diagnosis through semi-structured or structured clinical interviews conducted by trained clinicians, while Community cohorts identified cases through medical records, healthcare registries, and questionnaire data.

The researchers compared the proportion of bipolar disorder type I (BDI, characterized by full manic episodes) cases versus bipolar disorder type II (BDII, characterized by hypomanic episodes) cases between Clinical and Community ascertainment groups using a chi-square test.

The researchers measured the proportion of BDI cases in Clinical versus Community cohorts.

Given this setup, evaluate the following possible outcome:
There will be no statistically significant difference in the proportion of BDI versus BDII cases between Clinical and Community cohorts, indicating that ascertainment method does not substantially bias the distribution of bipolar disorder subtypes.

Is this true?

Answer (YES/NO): NO